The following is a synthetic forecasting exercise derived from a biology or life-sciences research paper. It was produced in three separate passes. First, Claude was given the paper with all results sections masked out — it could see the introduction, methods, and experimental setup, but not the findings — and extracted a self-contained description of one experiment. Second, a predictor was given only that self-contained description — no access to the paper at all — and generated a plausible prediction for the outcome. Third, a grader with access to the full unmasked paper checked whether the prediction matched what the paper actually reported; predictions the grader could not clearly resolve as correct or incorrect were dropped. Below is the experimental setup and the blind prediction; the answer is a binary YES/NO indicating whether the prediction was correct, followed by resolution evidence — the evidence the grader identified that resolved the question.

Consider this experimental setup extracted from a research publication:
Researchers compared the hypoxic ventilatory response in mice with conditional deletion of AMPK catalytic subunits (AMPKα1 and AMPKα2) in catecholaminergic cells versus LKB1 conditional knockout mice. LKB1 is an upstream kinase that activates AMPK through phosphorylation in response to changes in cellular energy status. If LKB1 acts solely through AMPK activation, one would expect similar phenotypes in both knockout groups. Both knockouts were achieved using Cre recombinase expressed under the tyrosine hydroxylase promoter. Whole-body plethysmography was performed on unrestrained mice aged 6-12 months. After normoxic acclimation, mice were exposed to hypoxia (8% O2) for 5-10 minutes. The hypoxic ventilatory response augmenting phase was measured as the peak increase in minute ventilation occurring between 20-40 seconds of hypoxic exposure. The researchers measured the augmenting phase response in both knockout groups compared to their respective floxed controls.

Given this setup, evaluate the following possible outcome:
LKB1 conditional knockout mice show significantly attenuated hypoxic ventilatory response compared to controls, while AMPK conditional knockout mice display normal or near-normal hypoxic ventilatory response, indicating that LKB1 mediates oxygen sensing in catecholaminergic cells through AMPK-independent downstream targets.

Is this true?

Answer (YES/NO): NO